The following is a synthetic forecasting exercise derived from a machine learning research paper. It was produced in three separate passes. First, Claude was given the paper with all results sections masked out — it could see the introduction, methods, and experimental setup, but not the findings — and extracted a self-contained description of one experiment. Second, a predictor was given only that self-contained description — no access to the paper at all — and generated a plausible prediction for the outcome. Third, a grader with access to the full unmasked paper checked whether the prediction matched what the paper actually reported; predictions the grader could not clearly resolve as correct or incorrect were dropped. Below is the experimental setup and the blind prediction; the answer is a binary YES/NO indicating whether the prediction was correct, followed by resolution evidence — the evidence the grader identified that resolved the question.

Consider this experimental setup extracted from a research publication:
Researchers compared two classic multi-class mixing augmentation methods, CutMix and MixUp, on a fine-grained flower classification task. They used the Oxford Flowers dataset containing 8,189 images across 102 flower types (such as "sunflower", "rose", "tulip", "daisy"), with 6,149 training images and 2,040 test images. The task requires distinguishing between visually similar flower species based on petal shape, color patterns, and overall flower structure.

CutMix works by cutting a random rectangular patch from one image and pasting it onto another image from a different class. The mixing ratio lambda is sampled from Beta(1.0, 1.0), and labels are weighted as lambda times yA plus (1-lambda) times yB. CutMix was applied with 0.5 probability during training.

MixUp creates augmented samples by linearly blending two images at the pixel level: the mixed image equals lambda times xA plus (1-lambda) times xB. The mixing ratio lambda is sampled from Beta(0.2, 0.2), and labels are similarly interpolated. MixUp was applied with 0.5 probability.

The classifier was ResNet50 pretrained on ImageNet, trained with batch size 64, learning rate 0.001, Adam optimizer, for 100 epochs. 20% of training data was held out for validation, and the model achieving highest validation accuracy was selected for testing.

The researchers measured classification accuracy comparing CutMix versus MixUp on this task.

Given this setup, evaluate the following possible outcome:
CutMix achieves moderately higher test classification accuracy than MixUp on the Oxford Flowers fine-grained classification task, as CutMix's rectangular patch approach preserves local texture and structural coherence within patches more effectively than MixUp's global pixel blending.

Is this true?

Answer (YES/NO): NO